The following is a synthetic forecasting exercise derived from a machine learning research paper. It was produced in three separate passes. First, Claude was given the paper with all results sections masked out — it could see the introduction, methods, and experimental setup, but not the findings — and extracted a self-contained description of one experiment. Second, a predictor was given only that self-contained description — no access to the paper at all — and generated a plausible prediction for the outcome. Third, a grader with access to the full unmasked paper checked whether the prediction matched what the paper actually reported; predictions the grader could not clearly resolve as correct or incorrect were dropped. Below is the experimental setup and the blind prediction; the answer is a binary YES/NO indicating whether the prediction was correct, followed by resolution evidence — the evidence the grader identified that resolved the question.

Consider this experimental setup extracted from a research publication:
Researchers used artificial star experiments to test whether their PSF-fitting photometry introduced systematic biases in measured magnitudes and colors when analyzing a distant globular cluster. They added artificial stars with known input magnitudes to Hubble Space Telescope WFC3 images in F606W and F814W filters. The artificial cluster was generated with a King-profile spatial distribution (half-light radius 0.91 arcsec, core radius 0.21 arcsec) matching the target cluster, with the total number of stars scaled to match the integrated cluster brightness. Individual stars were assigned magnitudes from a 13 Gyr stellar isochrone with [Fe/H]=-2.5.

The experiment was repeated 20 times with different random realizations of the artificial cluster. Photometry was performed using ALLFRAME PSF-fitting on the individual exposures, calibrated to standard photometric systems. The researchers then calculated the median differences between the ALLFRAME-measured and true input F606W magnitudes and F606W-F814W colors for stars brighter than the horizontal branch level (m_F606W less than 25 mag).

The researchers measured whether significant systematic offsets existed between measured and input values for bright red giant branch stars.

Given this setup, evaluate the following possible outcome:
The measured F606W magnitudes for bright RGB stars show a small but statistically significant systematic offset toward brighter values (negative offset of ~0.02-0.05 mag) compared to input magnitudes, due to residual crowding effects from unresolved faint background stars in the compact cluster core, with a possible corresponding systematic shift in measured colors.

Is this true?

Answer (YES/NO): NO